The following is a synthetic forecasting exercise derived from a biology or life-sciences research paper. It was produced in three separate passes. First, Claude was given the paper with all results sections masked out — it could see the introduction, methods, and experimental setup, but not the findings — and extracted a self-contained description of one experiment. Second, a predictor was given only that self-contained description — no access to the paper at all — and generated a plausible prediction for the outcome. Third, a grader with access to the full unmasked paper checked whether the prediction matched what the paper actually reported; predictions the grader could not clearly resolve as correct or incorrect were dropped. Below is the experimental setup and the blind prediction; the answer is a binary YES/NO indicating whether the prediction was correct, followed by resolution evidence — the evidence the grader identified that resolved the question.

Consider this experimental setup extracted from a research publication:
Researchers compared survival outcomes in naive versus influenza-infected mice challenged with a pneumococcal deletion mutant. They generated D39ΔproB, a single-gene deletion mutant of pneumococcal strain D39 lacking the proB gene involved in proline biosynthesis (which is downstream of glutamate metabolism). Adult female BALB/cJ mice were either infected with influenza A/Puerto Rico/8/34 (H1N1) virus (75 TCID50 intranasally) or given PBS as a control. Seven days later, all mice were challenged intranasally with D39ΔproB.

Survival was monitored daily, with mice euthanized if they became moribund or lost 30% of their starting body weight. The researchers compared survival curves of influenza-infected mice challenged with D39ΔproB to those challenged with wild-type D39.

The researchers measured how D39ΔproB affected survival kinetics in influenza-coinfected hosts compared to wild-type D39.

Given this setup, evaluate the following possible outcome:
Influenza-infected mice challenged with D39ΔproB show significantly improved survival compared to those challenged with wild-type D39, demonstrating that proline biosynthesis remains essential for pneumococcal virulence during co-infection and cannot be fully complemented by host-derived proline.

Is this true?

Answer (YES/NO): YES